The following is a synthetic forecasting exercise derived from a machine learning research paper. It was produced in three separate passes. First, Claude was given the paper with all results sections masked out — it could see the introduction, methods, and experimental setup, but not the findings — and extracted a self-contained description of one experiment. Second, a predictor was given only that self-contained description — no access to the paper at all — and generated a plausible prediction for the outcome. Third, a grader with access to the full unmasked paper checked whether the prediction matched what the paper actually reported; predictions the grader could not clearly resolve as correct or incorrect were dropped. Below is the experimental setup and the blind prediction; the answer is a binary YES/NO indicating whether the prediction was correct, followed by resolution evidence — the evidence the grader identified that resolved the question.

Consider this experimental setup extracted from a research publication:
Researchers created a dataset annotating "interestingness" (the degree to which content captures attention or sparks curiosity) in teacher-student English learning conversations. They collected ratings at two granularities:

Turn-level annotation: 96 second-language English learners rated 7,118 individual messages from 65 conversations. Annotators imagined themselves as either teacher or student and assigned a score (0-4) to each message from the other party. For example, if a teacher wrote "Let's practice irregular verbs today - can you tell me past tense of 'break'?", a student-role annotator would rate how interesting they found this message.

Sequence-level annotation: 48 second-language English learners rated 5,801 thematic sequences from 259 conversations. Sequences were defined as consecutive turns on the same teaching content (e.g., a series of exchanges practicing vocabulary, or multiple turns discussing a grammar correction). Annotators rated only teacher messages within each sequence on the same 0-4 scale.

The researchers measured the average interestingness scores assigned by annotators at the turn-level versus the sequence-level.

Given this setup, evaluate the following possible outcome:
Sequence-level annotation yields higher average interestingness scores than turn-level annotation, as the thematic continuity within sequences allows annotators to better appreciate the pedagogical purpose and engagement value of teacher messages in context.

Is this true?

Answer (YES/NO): NO